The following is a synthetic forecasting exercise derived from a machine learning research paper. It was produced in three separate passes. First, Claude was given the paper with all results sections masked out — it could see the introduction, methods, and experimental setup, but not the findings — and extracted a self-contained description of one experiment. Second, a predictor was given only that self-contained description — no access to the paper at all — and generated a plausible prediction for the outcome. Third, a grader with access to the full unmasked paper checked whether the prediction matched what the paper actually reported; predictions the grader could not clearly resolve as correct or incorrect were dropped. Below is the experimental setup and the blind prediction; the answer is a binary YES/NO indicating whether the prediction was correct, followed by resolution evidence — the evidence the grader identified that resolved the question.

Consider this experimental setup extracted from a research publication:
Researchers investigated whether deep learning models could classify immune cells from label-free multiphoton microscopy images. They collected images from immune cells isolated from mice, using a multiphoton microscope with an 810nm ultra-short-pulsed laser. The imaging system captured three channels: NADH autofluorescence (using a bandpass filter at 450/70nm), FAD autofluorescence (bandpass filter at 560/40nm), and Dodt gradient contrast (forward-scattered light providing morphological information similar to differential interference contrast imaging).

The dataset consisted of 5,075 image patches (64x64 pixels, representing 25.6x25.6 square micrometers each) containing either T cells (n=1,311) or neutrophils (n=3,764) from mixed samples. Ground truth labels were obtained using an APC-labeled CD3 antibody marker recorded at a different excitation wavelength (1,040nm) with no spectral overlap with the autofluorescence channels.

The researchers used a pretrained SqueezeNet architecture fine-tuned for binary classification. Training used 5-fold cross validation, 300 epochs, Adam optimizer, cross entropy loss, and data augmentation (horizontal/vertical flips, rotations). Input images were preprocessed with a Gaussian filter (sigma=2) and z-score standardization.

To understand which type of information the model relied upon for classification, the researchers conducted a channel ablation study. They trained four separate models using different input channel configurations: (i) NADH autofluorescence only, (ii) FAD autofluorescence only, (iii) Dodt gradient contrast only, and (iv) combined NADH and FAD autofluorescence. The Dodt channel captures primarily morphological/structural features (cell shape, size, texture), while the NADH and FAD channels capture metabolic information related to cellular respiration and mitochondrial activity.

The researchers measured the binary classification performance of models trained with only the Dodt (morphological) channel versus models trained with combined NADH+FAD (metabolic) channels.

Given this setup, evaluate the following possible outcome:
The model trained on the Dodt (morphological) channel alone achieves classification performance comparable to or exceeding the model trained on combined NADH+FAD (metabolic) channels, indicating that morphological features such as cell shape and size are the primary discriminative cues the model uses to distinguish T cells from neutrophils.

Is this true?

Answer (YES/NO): NO